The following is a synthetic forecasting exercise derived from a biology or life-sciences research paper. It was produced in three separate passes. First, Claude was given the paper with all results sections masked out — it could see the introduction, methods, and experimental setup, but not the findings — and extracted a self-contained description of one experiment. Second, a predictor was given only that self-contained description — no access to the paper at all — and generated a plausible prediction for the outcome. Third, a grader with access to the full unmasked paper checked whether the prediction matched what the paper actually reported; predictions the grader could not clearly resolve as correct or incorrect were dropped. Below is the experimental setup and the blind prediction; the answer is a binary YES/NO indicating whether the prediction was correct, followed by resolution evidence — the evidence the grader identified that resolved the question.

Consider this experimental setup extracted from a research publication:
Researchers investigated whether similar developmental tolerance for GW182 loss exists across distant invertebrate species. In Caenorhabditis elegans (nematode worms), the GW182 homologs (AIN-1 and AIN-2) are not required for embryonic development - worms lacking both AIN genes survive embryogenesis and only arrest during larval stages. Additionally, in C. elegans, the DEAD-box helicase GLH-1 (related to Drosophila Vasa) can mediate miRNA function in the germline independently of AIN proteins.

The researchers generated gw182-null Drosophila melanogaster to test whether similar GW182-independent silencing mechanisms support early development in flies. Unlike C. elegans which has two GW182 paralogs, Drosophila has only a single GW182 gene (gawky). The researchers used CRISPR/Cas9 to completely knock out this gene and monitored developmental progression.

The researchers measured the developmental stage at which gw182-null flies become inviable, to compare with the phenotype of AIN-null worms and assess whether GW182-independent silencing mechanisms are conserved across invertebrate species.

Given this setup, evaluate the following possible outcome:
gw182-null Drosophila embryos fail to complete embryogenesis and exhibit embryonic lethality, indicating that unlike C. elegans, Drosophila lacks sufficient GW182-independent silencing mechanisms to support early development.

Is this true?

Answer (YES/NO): NO